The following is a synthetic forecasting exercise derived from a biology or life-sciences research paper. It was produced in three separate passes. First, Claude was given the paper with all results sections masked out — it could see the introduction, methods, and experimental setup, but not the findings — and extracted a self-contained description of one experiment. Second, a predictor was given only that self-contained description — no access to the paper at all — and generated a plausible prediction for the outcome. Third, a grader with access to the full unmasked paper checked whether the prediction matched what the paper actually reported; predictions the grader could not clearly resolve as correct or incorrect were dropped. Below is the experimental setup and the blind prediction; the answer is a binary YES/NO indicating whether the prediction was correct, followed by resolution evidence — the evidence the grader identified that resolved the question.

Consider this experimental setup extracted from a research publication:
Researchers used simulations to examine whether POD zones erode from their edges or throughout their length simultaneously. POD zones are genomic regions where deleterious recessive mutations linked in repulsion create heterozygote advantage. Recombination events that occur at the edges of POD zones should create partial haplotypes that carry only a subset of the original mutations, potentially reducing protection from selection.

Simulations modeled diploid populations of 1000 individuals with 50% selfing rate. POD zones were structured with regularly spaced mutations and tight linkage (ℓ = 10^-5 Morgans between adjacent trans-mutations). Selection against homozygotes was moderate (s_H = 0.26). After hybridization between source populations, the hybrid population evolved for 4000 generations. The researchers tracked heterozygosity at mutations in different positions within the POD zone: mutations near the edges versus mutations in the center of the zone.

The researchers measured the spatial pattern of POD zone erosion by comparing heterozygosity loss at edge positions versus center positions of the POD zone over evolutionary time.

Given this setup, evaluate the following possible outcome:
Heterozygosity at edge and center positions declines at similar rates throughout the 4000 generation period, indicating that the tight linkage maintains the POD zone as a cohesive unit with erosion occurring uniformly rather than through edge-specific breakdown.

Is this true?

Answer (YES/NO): NO